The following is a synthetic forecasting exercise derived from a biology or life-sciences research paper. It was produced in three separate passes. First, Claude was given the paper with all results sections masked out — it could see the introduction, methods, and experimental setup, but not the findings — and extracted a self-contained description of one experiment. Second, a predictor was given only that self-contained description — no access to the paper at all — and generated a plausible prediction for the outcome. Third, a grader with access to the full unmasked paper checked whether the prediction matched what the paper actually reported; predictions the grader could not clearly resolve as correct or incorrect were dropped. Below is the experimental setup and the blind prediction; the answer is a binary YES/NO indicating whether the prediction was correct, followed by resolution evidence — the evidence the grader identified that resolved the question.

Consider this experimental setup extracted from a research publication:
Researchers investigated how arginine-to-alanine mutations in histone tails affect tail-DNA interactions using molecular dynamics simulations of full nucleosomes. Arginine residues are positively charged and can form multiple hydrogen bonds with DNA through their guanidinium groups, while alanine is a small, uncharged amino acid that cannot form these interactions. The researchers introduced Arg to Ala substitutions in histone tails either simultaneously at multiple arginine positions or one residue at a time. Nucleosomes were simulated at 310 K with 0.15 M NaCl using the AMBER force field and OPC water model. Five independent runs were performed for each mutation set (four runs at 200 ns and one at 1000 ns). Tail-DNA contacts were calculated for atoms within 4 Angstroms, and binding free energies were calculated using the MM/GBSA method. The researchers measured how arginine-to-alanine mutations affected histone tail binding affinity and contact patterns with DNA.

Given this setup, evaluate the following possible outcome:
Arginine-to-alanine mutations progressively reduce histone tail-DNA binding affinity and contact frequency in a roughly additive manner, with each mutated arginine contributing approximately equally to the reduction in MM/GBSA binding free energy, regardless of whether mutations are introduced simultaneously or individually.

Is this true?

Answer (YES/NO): NO